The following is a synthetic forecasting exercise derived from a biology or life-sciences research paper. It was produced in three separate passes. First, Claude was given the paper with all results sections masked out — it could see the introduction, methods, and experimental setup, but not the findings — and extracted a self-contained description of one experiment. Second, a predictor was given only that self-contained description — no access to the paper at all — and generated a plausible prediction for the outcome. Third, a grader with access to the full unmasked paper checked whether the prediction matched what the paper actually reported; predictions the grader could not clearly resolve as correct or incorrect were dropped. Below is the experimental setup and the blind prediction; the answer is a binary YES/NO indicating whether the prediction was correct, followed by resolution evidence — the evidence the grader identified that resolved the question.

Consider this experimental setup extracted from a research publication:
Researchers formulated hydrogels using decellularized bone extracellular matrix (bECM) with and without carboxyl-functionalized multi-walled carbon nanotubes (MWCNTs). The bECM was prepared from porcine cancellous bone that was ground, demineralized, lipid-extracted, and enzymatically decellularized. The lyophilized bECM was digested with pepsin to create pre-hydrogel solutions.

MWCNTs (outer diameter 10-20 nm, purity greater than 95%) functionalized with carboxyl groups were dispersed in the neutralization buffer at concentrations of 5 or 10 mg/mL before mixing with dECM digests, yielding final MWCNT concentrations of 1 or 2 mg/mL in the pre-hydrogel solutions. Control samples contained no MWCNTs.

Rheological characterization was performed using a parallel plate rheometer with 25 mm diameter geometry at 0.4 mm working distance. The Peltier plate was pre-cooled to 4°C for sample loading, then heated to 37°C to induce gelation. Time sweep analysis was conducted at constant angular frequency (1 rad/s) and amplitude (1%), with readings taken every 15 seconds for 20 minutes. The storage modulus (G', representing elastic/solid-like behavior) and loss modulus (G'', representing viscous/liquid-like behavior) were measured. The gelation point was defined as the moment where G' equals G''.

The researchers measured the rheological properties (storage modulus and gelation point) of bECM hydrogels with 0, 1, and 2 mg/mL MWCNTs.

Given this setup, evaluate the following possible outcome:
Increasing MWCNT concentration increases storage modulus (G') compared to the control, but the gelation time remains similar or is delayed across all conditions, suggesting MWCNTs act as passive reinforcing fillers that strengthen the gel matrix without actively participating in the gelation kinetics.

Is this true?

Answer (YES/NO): NO